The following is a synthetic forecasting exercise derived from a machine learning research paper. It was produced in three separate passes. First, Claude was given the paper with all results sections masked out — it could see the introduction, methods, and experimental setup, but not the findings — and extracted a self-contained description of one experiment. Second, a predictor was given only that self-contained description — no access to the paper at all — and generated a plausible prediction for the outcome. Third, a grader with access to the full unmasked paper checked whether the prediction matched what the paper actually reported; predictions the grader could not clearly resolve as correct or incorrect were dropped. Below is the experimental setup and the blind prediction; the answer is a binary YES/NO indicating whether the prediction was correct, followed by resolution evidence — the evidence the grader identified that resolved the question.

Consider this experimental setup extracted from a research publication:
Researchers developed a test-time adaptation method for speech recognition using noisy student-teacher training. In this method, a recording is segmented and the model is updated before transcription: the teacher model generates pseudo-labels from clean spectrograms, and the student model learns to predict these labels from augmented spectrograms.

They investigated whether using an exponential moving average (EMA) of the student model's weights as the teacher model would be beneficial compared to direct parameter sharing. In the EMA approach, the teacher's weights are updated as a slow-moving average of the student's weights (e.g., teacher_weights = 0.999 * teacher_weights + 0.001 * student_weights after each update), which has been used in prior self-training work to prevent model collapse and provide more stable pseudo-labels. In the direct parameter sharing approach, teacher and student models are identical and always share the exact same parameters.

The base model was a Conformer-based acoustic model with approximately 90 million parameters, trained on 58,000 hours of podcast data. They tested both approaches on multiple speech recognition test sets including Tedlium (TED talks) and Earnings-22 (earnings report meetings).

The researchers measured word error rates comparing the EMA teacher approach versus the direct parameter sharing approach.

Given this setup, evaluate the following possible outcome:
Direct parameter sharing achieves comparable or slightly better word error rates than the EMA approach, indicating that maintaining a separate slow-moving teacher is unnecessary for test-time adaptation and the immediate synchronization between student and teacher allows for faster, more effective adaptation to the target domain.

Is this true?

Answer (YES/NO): YES